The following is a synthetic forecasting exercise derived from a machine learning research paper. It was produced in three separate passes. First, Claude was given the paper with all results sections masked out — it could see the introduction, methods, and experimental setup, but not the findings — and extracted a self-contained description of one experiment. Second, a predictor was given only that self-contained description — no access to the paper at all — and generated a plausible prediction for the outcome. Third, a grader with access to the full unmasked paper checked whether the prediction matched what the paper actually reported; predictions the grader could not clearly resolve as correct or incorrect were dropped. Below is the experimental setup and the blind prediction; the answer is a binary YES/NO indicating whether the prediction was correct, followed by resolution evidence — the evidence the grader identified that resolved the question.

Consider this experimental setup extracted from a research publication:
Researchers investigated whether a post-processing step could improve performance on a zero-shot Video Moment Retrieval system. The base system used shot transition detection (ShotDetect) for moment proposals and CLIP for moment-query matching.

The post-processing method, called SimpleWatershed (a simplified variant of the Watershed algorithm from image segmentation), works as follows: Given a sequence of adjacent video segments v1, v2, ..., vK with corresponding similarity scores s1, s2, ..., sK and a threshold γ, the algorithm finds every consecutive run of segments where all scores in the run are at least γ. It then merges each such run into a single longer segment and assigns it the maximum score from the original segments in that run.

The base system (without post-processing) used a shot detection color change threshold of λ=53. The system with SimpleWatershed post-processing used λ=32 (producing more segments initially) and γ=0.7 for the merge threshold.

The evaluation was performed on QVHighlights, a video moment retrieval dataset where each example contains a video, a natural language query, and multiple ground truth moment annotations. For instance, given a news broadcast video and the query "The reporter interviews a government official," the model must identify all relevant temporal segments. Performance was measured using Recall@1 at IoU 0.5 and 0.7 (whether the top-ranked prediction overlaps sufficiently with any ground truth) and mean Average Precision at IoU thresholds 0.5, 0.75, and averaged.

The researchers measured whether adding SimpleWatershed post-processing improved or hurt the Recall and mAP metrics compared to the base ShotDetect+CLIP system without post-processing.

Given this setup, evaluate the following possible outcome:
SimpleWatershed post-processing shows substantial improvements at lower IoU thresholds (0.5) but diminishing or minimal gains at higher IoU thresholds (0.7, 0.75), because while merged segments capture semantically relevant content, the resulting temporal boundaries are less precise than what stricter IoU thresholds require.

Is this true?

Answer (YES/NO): NO